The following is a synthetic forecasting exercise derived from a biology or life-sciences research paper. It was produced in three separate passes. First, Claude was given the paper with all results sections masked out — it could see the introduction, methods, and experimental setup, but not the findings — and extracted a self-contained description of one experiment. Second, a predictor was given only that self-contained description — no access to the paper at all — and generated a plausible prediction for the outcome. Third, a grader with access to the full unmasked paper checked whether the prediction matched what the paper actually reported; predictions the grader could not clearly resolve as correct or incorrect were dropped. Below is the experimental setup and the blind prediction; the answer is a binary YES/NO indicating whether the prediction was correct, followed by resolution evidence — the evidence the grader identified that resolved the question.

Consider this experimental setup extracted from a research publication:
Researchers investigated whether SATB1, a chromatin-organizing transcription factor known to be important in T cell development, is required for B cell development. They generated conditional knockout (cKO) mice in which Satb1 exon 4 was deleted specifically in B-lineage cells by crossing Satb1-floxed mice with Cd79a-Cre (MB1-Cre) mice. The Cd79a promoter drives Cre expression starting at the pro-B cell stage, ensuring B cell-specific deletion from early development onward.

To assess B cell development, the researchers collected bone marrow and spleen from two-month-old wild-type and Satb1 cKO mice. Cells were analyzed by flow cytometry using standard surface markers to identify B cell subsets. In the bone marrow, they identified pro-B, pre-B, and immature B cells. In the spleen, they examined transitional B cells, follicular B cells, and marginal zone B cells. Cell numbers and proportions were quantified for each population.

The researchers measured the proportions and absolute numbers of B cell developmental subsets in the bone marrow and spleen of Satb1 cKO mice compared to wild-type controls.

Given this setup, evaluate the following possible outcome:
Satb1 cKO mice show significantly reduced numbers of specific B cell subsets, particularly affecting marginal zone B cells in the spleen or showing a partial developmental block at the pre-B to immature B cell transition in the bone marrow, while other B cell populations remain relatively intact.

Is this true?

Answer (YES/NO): NO